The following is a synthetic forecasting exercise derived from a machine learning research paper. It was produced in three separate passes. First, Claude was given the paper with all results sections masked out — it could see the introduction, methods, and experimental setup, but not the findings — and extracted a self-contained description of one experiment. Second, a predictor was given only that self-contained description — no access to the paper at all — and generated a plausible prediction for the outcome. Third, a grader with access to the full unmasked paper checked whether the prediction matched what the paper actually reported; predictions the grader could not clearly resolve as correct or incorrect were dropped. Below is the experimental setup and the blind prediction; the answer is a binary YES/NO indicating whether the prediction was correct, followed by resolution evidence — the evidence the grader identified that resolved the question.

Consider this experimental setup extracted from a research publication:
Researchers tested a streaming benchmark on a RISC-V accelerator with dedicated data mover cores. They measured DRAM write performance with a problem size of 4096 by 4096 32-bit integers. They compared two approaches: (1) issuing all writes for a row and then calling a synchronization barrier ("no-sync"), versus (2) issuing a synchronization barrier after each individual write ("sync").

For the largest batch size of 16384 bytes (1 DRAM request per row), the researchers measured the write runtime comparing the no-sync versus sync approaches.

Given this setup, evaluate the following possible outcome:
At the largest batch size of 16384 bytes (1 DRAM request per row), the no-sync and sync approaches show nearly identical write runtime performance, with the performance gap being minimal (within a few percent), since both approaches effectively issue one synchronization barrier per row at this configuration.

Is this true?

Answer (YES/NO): YES